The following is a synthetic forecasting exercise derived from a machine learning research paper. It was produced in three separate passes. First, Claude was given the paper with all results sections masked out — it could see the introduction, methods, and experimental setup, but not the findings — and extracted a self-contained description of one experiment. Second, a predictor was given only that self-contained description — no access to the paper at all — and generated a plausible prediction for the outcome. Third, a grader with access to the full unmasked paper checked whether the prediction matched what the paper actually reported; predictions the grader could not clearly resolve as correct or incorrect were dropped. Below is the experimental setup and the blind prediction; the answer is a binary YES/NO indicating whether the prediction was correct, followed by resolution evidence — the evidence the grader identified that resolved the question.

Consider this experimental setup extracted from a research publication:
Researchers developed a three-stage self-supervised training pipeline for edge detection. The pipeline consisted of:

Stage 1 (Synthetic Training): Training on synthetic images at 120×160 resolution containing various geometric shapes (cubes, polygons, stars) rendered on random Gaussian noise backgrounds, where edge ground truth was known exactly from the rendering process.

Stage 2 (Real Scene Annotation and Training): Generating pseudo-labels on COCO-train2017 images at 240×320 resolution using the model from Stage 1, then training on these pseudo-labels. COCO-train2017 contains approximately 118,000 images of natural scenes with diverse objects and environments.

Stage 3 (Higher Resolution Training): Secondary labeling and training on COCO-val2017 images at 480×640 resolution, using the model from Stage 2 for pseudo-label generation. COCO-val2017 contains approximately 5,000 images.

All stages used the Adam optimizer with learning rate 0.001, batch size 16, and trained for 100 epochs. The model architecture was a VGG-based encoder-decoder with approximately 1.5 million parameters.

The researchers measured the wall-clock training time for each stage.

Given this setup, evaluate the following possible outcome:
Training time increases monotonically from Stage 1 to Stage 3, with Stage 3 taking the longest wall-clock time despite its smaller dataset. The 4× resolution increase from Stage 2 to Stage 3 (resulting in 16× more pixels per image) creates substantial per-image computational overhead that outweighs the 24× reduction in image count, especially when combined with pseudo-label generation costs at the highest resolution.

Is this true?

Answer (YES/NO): NO